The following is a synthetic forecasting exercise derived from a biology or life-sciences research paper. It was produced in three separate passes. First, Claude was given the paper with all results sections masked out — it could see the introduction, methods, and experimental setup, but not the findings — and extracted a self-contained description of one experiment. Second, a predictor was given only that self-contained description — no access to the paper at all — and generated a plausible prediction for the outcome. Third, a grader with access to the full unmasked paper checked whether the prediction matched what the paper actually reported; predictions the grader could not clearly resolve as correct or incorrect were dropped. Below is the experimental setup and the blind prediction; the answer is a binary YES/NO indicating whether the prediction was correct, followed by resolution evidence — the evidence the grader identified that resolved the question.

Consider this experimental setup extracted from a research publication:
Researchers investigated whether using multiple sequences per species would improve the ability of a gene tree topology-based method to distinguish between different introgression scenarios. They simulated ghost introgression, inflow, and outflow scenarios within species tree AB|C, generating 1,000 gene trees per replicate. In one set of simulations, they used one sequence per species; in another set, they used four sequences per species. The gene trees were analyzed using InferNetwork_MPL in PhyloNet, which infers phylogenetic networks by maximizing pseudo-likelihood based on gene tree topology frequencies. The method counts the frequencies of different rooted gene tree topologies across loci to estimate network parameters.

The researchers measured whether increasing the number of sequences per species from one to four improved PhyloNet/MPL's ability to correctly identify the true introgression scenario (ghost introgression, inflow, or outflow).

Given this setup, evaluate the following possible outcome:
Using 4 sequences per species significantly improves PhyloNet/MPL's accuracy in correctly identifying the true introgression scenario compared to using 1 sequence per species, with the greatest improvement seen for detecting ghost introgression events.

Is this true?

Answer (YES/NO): NO